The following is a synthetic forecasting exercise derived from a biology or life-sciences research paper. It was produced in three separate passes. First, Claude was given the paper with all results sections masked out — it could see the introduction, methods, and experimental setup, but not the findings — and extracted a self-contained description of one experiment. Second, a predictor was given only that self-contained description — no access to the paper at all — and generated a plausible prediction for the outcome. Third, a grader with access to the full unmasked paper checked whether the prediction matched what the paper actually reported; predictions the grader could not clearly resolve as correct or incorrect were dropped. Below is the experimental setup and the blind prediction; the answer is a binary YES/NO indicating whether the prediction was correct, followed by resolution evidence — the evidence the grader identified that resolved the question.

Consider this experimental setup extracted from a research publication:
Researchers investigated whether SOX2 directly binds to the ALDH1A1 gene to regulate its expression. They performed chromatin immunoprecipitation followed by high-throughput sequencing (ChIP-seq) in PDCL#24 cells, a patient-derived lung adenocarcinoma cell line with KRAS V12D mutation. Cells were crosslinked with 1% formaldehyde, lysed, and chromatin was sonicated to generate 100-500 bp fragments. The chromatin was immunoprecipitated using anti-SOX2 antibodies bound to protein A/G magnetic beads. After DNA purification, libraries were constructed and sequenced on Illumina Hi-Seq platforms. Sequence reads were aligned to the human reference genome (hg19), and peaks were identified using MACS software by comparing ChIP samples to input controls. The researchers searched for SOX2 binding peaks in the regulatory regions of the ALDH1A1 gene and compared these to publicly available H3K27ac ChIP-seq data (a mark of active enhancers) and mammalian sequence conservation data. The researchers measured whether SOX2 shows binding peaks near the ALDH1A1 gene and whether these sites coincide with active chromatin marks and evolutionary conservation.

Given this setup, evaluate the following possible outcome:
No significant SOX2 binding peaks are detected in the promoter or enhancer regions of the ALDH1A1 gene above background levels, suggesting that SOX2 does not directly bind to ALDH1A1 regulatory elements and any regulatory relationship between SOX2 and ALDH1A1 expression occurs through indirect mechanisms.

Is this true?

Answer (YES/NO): NO